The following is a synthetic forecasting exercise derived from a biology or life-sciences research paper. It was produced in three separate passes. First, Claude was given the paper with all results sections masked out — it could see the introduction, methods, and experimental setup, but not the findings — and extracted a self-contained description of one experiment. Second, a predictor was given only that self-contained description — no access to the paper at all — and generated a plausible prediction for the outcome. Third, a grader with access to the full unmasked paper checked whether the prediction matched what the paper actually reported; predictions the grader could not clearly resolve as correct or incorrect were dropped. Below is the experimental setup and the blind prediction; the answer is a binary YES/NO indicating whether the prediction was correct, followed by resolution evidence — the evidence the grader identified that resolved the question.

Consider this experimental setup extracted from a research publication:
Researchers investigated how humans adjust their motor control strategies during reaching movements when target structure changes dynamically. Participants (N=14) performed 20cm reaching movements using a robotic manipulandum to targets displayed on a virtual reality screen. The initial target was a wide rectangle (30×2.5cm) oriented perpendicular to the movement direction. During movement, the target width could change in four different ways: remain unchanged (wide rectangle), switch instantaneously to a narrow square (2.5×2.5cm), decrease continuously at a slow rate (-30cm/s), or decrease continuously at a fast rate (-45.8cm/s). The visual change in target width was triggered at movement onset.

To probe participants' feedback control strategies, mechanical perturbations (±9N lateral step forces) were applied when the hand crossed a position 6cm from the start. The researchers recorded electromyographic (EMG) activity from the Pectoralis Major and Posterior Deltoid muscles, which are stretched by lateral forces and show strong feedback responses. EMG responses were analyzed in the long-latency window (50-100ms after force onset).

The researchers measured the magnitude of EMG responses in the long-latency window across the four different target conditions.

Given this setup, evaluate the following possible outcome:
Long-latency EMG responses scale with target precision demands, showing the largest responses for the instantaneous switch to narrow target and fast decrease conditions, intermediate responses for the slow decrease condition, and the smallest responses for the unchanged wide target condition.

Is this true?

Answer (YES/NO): NO